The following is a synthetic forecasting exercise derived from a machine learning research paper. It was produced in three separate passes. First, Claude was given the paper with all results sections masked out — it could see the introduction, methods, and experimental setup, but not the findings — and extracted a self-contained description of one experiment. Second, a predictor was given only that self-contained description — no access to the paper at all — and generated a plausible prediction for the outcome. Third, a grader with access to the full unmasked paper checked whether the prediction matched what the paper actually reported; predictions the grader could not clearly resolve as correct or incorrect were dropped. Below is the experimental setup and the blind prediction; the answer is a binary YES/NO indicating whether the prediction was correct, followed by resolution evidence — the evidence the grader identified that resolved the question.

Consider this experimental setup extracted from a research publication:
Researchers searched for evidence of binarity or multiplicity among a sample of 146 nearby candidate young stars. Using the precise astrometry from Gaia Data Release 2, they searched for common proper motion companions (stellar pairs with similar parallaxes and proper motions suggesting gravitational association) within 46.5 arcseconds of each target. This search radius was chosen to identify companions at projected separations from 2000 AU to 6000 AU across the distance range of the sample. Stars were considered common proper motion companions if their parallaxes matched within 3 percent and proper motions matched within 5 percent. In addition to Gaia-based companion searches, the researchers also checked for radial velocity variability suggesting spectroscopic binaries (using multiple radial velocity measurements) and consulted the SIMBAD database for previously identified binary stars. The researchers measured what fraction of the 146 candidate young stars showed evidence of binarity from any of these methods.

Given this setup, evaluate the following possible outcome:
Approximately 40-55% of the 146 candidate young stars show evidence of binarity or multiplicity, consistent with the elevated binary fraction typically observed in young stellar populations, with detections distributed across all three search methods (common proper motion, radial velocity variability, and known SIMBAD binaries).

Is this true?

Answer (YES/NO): NO